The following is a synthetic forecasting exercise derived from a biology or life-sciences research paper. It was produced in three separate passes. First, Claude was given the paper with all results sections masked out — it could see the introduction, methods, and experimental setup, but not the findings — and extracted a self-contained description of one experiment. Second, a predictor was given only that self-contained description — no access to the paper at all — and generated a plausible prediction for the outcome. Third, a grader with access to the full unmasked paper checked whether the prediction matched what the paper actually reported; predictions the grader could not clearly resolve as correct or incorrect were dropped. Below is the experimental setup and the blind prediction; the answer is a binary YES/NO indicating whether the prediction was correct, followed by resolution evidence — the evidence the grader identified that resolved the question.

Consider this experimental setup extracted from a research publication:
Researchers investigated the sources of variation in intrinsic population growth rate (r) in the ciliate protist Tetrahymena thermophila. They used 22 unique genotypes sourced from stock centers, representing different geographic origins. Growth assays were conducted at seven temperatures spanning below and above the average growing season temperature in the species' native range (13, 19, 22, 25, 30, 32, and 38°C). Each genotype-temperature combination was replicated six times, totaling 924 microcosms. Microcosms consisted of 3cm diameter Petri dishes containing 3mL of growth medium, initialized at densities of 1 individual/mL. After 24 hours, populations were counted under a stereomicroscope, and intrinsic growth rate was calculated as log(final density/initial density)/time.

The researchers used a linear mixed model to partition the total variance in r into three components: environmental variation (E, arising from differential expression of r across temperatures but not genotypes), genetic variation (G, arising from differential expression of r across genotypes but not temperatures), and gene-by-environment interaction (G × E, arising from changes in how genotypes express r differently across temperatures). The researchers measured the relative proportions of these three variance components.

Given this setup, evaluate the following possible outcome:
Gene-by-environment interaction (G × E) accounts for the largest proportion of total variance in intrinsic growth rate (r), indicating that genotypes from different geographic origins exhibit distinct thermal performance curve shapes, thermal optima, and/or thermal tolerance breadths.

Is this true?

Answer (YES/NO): NO